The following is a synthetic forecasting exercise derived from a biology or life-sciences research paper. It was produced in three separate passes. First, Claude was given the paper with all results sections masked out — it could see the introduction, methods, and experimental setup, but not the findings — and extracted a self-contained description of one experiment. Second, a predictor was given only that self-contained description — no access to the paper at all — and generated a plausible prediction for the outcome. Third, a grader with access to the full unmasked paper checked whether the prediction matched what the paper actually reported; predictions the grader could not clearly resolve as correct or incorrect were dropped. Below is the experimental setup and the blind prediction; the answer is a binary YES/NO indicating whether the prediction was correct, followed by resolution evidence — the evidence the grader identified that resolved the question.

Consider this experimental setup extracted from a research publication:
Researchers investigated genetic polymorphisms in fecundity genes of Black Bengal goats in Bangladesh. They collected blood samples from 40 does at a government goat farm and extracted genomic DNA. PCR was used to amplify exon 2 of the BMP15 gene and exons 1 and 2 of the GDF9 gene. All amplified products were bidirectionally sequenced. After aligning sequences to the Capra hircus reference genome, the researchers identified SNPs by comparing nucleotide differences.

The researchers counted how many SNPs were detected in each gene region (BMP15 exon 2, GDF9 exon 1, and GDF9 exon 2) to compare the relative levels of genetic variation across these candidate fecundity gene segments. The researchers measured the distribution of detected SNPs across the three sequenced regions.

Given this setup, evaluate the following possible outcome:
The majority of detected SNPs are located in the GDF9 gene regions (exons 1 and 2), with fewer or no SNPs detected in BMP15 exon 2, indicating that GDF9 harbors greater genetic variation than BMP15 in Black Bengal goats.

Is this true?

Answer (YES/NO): NO